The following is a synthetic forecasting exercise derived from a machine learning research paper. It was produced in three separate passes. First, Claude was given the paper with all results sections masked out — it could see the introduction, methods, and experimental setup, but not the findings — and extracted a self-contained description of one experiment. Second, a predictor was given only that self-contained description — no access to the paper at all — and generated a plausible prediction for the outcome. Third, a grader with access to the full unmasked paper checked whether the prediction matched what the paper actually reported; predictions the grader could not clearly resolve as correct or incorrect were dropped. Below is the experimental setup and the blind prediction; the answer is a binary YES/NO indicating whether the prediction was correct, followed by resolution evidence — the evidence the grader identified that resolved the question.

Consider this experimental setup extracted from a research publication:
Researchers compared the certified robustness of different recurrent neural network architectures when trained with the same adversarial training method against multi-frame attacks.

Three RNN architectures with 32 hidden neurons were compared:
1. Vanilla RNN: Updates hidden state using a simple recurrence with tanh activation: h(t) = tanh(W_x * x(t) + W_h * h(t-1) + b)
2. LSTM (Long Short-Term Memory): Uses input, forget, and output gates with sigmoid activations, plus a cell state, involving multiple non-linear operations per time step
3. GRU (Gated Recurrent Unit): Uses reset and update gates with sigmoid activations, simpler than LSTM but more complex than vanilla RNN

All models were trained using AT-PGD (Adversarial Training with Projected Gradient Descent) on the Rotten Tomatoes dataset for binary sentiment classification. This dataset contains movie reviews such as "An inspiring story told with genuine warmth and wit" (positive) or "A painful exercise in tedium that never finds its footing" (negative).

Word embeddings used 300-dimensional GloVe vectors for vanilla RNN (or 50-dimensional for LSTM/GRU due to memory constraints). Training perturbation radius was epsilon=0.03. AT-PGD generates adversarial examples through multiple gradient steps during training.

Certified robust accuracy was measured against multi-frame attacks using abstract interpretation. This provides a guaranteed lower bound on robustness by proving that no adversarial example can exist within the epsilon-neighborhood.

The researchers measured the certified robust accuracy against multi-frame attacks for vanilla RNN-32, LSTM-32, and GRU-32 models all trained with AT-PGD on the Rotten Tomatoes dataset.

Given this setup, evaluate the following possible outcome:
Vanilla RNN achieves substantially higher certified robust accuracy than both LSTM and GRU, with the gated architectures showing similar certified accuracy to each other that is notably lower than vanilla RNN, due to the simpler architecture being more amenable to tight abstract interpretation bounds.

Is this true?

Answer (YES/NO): YES